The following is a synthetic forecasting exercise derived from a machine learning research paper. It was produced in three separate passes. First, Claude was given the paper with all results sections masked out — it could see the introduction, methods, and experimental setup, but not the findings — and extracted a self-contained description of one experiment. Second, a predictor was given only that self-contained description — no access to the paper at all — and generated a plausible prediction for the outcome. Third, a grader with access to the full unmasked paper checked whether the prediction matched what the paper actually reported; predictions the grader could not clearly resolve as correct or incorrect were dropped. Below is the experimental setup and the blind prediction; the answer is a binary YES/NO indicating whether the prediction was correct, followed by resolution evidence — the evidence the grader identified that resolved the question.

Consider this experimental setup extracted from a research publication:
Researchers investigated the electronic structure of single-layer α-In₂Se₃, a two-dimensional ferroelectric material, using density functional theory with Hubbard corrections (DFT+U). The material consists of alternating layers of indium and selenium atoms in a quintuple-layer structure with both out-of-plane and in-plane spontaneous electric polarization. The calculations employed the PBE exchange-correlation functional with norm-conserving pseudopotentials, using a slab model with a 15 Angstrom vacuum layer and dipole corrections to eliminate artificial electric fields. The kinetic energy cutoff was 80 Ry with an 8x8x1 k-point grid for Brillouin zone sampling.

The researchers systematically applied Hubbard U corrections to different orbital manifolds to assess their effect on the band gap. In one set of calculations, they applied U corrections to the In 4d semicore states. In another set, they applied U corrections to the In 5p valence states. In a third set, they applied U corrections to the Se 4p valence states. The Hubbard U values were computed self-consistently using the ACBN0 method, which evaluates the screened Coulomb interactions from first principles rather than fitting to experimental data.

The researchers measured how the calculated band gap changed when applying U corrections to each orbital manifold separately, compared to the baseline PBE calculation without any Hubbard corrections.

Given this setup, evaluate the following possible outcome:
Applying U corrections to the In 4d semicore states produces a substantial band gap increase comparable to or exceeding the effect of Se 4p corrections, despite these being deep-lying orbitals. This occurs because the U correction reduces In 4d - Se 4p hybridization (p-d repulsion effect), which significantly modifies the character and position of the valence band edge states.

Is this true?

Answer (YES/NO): NO